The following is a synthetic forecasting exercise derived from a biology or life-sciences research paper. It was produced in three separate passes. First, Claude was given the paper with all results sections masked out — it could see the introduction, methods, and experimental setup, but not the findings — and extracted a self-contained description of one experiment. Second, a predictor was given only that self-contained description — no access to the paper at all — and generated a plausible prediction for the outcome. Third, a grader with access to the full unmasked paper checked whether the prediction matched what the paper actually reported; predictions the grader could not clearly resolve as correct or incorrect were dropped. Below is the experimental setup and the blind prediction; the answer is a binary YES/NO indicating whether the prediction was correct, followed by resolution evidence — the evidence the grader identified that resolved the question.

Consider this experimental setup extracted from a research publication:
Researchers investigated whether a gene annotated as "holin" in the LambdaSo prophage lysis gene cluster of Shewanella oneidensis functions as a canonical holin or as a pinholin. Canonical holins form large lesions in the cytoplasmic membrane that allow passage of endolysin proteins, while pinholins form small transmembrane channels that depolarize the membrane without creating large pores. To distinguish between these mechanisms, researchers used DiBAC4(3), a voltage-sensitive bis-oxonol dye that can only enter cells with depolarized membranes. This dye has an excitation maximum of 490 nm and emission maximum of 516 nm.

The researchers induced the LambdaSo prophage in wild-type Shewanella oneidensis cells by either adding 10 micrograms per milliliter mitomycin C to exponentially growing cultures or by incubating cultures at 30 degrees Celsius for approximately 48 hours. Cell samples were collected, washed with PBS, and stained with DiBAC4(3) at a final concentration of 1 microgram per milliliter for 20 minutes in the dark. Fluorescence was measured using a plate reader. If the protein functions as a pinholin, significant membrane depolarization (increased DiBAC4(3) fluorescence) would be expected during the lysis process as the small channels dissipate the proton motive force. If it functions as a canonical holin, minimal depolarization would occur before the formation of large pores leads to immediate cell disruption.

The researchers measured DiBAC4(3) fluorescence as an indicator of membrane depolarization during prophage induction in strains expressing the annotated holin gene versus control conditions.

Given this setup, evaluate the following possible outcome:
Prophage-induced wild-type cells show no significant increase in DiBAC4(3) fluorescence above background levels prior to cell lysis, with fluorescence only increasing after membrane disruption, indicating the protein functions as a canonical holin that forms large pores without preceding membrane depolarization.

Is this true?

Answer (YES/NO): NO